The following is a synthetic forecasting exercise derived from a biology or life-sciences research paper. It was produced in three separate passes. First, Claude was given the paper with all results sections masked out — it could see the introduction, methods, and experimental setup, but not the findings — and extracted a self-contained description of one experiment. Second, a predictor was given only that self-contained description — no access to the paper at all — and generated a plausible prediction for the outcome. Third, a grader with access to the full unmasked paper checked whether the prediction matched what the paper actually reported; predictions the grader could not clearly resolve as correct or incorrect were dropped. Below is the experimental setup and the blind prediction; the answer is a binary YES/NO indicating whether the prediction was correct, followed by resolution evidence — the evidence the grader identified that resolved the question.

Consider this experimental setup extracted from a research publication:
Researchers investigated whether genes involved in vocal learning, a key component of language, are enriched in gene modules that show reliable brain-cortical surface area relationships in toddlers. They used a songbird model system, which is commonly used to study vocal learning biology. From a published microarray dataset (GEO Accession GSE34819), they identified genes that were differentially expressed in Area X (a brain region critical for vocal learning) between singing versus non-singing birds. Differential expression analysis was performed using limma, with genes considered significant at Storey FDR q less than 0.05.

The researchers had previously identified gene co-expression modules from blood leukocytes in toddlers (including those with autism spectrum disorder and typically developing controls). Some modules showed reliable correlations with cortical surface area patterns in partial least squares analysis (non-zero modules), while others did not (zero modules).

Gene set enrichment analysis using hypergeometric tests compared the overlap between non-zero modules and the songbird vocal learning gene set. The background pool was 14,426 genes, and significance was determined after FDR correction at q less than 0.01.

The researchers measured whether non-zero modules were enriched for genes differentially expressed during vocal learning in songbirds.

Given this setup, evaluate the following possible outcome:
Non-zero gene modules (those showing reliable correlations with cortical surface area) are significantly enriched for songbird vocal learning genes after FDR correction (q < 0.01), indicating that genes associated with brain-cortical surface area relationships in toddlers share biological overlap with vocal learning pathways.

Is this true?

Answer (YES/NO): YES